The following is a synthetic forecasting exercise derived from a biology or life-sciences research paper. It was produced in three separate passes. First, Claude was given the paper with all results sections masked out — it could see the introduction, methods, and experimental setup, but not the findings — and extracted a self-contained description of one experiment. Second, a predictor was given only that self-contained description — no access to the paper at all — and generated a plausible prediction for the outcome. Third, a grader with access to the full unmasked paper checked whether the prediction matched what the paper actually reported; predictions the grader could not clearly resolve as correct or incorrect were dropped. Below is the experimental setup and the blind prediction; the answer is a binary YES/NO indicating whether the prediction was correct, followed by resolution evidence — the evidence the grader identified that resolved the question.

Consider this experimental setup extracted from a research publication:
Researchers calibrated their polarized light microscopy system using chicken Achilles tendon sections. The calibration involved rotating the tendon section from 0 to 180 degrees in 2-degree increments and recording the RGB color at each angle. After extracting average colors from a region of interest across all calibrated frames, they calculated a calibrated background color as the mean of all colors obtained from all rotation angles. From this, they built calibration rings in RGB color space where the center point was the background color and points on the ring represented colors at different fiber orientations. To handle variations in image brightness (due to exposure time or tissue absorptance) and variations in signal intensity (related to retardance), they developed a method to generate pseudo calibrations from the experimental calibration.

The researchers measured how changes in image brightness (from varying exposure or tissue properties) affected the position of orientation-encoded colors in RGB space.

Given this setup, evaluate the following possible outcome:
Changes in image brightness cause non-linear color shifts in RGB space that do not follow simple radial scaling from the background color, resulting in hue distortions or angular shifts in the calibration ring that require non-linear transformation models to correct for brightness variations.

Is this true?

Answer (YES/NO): NO